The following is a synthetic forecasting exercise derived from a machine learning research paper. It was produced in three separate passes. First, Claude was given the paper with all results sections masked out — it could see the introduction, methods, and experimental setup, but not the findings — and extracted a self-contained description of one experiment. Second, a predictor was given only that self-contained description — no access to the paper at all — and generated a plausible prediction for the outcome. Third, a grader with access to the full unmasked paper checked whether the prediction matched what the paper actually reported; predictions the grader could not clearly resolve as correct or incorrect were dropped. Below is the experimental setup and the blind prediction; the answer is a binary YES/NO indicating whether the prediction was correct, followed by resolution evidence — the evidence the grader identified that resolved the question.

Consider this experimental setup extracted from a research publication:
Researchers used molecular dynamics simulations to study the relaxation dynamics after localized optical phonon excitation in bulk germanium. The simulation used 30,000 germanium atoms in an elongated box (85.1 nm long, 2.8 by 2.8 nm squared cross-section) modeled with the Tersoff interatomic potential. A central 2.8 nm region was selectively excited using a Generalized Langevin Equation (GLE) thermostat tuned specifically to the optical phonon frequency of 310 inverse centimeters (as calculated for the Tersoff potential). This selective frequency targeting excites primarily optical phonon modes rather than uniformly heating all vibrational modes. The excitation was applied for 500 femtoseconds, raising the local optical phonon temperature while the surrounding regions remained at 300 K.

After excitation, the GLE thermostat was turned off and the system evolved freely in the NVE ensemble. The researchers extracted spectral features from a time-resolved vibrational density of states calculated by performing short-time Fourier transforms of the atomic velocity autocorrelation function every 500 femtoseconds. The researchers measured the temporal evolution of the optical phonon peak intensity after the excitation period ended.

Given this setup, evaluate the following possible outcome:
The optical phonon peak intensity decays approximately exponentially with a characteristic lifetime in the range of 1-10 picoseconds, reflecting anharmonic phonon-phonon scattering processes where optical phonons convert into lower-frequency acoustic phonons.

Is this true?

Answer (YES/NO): NO